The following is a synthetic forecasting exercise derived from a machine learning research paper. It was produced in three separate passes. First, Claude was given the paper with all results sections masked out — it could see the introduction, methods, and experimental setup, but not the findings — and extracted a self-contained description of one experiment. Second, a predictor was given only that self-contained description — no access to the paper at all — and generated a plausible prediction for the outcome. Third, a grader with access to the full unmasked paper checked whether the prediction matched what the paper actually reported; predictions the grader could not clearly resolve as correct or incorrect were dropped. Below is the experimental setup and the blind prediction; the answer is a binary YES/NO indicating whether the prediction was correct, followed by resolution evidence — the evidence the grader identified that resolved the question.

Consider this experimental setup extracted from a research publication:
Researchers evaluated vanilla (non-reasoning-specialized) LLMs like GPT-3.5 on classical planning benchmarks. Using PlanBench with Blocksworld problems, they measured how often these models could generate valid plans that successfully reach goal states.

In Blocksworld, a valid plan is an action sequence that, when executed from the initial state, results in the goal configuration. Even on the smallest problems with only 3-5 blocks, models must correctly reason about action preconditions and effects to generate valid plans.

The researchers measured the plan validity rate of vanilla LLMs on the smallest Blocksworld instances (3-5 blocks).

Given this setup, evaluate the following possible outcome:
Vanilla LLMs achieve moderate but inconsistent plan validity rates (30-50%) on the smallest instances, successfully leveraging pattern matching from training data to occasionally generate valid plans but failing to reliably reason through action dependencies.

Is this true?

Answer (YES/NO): NO